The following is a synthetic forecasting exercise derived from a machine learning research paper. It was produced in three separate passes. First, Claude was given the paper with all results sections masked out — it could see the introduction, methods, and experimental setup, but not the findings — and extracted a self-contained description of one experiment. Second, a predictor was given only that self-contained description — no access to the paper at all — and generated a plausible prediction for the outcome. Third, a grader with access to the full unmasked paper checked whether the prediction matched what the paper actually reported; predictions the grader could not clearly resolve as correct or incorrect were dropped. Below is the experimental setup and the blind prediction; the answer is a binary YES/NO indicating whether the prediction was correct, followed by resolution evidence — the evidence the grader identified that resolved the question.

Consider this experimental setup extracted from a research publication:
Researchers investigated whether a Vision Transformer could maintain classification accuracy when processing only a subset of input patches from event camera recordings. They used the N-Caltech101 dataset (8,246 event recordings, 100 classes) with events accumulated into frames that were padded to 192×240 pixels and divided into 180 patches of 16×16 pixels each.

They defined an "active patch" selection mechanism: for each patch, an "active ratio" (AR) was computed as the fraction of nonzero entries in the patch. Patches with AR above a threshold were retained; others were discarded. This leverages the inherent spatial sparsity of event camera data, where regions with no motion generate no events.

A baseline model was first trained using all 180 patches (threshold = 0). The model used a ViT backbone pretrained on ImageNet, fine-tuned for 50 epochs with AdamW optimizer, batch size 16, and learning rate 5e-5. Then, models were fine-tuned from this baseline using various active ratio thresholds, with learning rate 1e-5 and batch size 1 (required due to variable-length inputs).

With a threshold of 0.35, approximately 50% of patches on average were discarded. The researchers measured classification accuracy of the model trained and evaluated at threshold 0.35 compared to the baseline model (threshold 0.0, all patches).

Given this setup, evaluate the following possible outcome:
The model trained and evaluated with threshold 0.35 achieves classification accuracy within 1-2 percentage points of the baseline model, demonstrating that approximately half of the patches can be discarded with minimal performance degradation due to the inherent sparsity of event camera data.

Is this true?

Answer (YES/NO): YES